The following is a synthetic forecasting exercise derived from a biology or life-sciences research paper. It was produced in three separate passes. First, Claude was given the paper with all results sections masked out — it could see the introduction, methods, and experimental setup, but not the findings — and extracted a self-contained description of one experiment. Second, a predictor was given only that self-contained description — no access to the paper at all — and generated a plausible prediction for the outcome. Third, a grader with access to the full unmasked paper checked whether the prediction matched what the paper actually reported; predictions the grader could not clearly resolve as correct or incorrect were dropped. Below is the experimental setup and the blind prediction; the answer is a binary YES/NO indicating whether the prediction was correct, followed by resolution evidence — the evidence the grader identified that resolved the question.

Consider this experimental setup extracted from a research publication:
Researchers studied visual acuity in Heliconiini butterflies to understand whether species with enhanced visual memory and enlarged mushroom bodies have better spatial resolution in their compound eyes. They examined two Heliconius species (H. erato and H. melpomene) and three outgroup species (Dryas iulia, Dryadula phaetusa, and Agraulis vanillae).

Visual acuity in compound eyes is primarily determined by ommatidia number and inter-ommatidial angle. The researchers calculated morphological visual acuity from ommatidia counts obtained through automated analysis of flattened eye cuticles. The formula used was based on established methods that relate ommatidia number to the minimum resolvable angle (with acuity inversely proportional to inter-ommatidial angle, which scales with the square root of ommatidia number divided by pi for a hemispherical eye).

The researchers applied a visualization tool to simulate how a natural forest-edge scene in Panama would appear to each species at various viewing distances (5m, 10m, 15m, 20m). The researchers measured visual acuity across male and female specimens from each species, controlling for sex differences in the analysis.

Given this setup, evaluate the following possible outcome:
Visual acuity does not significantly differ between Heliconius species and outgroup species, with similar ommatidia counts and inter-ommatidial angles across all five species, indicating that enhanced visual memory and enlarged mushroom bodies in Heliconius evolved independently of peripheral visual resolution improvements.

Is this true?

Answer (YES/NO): NO